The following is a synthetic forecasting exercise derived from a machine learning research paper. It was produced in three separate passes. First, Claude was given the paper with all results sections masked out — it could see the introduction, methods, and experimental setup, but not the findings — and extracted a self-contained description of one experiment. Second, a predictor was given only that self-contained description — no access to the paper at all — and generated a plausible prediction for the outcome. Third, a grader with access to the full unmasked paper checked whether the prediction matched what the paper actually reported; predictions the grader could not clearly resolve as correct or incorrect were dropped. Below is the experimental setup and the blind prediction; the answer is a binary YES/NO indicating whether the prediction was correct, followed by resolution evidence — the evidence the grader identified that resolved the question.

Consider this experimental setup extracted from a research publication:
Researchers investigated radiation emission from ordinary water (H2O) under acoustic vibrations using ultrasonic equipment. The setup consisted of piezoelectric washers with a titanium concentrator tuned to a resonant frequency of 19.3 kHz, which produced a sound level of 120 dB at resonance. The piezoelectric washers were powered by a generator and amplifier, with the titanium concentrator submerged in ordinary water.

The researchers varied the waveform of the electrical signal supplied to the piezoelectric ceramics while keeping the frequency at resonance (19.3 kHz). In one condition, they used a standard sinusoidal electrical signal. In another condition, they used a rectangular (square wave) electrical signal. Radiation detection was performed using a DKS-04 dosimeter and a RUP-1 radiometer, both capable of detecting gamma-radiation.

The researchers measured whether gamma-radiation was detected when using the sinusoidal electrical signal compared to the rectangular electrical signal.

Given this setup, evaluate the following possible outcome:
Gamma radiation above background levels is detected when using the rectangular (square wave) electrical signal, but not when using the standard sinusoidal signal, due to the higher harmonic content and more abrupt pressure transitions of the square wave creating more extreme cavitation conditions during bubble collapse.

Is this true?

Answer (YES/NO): NO